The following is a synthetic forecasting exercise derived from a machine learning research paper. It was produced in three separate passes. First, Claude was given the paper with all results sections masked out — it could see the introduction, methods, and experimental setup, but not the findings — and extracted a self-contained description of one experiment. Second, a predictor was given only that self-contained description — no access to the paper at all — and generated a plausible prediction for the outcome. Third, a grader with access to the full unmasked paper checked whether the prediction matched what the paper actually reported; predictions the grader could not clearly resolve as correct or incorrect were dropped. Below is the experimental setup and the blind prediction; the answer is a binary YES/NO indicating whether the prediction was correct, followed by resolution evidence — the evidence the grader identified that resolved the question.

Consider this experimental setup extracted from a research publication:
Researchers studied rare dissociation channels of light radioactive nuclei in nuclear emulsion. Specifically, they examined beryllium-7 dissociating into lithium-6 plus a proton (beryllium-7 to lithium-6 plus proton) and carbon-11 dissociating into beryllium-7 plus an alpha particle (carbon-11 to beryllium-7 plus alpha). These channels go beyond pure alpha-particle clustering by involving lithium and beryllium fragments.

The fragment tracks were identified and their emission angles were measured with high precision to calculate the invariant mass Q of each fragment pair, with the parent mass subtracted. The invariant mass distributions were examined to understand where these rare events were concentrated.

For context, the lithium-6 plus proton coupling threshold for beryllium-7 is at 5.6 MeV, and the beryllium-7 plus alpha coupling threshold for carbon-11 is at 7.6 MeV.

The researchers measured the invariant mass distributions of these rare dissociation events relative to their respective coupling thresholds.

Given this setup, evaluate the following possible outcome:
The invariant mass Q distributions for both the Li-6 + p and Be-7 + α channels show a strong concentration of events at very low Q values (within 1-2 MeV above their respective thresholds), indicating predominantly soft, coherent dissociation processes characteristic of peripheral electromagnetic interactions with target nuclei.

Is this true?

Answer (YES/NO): NO